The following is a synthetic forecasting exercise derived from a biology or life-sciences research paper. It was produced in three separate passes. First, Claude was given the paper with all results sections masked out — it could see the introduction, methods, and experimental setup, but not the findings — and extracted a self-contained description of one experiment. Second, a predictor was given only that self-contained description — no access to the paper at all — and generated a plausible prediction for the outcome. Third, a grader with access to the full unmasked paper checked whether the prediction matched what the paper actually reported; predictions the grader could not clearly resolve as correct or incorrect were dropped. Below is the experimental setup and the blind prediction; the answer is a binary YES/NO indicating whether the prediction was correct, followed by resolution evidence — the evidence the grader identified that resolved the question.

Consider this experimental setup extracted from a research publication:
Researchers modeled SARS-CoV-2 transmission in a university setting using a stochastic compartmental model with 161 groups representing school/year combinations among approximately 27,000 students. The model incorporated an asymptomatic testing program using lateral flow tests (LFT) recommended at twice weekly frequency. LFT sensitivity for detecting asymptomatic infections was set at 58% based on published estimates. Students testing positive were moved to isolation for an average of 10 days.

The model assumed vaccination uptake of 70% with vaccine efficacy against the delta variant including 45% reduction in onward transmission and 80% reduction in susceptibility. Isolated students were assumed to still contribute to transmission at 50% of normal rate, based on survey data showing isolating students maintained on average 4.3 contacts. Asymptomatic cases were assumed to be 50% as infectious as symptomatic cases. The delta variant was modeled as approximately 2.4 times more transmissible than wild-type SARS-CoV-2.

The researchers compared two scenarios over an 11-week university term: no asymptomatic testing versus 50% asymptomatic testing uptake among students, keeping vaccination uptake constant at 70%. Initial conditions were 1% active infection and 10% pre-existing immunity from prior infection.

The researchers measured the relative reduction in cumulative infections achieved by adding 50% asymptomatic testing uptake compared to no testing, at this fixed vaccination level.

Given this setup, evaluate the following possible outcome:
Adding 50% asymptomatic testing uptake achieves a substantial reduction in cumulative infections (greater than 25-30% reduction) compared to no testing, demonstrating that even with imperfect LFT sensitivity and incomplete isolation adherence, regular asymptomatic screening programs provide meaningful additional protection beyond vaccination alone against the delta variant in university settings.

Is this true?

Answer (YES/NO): NO